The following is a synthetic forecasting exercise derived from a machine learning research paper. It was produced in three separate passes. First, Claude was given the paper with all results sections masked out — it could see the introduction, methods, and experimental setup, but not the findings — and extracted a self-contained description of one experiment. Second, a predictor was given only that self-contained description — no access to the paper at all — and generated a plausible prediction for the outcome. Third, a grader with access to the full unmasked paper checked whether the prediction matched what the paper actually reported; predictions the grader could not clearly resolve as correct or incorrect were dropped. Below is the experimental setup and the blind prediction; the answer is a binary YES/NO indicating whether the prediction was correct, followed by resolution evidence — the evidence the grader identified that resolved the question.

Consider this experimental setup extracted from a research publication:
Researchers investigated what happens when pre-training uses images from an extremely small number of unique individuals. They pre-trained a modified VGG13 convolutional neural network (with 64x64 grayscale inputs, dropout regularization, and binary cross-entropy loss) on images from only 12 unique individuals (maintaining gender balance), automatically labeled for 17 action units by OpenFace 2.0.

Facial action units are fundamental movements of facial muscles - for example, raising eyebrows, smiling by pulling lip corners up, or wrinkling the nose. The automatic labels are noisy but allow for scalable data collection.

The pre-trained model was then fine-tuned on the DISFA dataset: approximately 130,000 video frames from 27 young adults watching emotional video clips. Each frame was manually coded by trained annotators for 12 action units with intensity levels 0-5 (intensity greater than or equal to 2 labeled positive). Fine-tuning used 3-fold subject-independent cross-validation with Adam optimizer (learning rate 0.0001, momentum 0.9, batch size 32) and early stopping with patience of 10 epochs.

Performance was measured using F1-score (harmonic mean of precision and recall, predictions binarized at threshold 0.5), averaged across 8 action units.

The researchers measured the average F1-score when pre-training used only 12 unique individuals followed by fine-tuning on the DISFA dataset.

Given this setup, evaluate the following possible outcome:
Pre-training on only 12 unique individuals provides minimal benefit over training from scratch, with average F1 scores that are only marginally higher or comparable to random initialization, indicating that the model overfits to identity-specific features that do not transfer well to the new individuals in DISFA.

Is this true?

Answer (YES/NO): NO